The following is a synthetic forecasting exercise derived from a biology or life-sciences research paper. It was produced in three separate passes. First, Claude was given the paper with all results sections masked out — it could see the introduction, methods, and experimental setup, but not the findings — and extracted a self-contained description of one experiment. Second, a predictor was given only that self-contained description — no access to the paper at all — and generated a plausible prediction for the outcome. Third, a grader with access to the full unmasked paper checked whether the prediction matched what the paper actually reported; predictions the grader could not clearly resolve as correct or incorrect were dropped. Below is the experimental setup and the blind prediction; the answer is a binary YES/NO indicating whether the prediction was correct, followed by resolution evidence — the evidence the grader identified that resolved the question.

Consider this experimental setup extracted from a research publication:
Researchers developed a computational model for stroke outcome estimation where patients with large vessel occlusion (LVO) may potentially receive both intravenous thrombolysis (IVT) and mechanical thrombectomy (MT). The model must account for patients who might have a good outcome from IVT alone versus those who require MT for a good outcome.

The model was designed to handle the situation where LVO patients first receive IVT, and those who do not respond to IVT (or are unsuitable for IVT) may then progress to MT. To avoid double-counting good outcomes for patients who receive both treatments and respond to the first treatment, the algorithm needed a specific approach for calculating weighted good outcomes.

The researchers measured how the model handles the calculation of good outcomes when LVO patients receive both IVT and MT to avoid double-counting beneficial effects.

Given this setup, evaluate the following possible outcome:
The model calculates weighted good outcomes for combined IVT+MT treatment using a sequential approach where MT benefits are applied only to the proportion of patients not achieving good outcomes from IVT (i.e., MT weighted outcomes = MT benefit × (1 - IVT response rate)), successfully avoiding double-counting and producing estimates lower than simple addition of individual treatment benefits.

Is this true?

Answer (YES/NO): YES